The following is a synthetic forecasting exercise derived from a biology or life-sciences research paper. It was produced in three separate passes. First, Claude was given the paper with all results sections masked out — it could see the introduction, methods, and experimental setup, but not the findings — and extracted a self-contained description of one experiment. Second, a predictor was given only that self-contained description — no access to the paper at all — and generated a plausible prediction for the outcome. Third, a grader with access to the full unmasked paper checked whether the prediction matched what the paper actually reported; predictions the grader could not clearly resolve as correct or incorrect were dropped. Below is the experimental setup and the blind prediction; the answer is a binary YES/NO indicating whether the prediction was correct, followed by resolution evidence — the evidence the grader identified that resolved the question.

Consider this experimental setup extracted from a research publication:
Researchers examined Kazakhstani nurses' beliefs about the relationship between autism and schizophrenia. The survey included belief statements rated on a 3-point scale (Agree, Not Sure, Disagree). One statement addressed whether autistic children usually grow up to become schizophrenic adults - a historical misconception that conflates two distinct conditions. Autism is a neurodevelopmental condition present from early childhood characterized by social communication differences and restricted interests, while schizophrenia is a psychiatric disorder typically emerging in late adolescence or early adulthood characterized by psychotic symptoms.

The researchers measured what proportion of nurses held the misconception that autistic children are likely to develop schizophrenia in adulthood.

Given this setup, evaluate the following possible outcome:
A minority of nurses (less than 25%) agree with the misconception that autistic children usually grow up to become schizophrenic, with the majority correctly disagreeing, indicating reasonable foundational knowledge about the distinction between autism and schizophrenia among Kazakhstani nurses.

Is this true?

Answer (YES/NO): NO